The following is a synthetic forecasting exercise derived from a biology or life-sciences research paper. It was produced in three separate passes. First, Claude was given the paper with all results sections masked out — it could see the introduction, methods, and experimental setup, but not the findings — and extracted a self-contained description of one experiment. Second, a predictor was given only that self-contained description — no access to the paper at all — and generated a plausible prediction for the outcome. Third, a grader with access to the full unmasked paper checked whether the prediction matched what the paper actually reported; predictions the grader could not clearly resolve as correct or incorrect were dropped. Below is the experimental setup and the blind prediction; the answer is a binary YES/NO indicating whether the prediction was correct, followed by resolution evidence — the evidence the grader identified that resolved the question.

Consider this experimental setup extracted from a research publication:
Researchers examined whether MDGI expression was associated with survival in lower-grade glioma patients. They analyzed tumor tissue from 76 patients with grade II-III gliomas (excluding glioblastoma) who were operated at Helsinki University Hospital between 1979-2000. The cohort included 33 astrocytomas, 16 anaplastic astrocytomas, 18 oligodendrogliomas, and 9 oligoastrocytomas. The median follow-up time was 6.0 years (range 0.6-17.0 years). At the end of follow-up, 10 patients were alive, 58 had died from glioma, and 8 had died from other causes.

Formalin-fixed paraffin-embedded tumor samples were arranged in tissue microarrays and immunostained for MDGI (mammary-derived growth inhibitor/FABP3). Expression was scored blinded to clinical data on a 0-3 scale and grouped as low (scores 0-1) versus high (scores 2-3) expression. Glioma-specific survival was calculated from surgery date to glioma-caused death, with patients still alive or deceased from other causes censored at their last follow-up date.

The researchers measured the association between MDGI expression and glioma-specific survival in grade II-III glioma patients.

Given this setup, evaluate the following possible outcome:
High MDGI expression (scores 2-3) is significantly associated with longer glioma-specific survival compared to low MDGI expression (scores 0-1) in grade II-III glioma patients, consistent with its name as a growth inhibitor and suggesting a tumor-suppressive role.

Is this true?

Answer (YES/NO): NO